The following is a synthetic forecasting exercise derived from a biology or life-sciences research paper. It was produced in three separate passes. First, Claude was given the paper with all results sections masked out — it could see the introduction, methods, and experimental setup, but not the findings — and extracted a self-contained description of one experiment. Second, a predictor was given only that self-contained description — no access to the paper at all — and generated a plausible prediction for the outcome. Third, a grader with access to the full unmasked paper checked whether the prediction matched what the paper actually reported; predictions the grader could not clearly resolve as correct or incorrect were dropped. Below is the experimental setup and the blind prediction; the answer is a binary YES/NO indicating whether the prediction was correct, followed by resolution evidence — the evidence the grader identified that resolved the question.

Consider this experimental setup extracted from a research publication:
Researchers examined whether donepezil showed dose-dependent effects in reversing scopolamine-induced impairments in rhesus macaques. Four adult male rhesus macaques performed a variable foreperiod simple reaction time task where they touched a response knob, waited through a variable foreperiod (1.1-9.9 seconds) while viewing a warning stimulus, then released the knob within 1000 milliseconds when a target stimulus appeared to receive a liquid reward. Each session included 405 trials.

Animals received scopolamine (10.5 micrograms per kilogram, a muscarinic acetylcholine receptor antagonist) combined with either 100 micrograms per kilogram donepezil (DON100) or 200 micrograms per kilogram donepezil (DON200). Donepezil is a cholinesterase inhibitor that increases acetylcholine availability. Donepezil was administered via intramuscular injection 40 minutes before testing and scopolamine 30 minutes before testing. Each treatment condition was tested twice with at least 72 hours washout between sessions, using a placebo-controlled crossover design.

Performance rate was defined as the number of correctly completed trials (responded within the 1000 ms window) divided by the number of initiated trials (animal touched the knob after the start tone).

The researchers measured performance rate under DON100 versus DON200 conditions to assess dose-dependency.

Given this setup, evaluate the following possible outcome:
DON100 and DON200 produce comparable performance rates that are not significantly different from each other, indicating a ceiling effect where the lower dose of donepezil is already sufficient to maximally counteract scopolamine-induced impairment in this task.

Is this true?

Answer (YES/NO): NO